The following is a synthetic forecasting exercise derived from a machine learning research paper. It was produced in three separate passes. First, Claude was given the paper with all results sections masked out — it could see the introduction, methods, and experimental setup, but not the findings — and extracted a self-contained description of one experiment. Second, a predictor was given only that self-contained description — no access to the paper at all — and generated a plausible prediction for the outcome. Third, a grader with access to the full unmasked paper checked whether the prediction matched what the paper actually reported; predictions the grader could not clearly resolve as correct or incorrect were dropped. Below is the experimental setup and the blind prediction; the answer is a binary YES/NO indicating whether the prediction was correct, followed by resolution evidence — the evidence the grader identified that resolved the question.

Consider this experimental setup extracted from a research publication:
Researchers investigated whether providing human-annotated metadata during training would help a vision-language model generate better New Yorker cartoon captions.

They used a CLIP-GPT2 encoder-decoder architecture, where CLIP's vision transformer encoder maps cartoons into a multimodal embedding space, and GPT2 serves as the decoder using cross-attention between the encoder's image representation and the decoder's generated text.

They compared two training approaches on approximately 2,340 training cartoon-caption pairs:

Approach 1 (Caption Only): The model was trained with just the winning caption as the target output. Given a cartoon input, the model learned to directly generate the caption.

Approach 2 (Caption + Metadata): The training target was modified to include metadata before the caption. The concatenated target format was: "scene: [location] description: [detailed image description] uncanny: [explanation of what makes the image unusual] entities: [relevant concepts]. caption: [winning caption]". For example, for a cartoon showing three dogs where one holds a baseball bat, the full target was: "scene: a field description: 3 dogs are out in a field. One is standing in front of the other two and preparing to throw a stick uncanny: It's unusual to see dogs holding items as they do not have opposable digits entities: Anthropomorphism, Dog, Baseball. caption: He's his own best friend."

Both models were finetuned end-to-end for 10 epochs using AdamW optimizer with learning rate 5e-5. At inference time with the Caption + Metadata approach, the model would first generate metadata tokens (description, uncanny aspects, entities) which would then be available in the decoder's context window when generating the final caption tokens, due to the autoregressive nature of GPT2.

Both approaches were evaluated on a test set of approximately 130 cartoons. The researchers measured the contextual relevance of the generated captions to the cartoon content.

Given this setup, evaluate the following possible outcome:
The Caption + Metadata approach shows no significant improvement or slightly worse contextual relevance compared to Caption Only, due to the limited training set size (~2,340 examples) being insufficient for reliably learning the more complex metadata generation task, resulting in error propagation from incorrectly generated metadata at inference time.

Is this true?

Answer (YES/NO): NO